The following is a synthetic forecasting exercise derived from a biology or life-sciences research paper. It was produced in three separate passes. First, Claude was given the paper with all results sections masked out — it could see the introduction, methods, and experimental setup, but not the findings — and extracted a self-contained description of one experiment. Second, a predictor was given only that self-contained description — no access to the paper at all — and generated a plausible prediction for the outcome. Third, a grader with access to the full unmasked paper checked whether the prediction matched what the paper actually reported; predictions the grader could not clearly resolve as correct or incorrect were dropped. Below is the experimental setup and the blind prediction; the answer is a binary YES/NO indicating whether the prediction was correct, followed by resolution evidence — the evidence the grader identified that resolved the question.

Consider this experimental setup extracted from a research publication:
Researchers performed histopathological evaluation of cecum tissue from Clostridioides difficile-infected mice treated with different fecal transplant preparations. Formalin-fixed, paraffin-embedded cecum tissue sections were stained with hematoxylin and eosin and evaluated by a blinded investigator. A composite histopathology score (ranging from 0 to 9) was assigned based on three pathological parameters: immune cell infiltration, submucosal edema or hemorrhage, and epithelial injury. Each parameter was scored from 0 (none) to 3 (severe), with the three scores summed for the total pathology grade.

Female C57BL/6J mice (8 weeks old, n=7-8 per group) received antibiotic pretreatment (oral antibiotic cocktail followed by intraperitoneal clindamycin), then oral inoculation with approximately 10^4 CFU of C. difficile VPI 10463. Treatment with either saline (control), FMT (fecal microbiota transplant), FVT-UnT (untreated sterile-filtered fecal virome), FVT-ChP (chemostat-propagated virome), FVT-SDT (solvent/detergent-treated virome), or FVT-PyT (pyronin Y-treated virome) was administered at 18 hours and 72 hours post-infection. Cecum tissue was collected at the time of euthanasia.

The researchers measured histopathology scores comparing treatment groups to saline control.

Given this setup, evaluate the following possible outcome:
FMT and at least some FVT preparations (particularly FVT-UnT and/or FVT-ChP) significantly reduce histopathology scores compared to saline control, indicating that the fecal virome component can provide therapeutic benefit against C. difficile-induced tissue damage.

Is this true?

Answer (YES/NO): NO